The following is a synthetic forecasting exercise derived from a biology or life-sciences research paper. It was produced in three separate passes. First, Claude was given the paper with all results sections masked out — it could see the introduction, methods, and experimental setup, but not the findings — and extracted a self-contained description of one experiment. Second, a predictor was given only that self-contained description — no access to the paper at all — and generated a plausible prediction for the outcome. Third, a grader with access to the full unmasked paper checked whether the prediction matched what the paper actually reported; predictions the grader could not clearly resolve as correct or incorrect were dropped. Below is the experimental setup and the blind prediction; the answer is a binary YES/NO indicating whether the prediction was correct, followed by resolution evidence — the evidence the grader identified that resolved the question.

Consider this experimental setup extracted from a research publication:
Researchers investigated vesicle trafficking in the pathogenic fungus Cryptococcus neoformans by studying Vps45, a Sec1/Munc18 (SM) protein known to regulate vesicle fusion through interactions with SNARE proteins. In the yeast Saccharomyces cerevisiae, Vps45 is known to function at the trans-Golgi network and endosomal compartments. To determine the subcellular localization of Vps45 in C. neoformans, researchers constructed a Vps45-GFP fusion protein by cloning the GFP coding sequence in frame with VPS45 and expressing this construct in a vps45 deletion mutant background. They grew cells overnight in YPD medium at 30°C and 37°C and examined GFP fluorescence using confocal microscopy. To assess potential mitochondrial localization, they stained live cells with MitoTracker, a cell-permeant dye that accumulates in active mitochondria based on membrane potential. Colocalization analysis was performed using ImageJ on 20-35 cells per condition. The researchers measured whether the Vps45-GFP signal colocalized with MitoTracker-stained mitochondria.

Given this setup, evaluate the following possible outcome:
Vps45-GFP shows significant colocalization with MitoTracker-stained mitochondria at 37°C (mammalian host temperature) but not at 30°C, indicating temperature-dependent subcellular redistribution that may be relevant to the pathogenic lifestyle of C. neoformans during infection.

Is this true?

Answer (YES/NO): NO